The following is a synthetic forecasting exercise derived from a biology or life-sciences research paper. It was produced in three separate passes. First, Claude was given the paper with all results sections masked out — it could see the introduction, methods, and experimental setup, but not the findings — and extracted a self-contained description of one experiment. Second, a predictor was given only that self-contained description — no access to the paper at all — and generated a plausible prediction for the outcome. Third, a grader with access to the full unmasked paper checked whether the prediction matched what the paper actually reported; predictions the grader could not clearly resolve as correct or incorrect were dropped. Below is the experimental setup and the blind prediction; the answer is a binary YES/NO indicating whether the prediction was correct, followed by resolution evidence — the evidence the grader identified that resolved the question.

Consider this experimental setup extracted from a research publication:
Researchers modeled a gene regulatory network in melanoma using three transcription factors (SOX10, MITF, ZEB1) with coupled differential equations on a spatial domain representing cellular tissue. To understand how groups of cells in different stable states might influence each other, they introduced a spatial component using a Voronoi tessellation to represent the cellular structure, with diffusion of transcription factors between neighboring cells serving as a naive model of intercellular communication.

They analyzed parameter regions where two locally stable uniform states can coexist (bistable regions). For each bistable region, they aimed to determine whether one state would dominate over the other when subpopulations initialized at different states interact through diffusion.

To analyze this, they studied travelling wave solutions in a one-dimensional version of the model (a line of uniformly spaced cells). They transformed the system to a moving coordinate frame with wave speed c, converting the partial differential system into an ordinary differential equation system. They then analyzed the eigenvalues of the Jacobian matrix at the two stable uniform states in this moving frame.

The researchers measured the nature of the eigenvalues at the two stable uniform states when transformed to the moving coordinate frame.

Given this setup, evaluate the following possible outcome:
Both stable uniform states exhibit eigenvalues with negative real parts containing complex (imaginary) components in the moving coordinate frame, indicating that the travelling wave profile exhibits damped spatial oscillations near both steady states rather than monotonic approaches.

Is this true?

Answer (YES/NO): NO